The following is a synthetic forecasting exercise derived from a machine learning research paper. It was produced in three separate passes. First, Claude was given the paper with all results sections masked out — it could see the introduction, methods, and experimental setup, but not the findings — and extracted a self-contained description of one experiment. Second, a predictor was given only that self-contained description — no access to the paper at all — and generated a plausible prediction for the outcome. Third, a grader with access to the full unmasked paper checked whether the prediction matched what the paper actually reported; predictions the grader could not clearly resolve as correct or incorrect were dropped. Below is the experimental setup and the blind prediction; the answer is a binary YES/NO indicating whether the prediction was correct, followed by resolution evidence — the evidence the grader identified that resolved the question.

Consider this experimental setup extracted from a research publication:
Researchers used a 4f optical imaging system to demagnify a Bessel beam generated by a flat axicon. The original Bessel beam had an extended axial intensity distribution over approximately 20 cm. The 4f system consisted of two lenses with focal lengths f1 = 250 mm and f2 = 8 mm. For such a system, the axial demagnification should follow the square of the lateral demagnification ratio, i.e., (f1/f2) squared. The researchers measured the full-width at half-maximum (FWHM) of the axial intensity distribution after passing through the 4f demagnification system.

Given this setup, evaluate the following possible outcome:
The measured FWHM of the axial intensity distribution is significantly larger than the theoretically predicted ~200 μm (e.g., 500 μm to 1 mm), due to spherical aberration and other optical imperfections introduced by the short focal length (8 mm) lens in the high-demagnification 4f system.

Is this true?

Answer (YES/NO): NO